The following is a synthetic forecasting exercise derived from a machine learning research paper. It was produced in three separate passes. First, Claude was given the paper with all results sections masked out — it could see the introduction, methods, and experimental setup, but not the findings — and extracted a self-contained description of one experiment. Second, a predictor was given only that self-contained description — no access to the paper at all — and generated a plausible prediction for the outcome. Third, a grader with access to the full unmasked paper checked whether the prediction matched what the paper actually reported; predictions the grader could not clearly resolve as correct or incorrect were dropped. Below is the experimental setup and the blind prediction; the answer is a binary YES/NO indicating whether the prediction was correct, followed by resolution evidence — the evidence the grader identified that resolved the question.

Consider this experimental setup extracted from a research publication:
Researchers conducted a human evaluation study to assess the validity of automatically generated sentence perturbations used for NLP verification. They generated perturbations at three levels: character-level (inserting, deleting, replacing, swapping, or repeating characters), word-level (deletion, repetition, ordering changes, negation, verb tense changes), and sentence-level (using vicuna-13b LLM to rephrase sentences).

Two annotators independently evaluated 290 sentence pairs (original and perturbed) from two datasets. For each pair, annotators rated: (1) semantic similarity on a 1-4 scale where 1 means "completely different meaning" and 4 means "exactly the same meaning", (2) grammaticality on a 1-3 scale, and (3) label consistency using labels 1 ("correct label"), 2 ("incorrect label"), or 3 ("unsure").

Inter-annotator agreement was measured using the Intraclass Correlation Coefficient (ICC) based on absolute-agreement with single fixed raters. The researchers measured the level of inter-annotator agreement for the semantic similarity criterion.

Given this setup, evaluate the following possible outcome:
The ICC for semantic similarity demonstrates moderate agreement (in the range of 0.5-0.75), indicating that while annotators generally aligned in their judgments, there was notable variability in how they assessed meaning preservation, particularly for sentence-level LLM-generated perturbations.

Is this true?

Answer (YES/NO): NO